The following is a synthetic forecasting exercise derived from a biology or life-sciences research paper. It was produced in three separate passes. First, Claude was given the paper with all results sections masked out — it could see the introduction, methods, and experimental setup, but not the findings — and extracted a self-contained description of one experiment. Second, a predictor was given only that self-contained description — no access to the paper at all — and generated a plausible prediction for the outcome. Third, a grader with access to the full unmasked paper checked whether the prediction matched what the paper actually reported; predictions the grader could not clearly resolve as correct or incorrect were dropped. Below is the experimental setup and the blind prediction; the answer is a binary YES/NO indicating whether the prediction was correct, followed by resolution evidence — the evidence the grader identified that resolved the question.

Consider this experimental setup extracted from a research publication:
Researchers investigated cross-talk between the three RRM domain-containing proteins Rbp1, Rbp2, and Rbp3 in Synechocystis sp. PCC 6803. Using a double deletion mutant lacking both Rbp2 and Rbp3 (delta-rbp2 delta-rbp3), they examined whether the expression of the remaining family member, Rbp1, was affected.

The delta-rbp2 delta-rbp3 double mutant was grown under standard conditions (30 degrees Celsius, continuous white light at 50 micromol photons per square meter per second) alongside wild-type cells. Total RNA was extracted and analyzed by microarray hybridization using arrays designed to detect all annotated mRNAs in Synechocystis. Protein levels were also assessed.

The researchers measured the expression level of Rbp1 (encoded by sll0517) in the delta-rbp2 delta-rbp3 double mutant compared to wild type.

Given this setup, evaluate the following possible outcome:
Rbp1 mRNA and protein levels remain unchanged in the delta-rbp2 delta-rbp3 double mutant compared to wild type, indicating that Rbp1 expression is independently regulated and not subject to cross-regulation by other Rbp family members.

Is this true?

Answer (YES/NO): NO